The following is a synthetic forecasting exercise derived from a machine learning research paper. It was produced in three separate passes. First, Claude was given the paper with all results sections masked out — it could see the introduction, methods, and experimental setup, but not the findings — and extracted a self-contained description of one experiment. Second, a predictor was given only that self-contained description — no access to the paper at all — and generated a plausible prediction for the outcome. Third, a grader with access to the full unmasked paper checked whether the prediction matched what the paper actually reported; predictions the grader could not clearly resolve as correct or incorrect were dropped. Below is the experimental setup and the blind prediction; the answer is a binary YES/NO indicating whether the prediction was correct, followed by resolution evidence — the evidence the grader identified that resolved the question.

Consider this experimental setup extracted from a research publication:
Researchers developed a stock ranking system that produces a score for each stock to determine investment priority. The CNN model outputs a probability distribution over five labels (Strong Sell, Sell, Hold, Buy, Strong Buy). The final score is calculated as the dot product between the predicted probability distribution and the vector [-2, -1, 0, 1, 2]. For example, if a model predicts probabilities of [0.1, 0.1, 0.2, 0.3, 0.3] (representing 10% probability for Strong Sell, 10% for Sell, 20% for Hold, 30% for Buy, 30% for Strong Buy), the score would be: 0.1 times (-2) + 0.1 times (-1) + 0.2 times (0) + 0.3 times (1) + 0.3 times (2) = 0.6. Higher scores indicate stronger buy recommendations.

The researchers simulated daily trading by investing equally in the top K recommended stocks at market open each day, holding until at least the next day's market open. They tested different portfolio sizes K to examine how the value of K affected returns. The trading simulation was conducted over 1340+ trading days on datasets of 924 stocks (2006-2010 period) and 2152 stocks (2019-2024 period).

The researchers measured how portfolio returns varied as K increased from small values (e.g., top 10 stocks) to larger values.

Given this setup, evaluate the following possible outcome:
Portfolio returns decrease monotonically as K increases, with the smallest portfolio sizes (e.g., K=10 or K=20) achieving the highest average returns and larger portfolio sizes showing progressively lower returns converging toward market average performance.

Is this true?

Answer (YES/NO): YES